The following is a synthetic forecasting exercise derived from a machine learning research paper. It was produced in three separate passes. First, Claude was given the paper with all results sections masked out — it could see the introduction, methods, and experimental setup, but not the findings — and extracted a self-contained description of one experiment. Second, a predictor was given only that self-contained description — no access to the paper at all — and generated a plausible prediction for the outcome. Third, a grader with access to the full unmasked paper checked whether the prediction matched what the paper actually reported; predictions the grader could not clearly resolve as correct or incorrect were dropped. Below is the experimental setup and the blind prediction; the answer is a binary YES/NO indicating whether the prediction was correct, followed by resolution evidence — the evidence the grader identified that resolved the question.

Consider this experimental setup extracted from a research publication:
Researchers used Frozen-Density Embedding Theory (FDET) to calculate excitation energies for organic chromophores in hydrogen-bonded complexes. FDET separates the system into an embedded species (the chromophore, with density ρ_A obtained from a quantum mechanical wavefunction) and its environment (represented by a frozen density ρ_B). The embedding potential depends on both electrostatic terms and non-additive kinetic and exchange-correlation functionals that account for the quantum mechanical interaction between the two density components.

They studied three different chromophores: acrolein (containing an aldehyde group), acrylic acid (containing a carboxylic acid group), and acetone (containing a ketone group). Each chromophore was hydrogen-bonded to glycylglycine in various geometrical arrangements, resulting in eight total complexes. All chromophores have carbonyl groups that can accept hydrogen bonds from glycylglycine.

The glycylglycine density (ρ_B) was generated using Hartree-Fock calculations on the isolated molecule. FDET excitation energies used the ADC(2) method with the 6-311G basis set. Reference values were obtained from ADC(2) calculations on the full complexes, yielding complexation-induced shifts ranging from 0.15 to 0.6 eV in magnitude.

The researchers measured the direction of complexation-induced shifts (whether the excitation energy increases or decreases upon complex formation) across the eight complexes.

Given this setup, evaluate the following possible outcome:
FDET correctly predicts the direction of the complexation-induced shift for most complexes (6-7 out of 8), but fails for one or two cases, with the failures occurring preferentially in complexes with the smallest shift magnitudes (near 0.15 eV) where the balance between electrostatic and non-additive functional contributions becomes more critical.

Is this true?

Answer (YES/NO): NO